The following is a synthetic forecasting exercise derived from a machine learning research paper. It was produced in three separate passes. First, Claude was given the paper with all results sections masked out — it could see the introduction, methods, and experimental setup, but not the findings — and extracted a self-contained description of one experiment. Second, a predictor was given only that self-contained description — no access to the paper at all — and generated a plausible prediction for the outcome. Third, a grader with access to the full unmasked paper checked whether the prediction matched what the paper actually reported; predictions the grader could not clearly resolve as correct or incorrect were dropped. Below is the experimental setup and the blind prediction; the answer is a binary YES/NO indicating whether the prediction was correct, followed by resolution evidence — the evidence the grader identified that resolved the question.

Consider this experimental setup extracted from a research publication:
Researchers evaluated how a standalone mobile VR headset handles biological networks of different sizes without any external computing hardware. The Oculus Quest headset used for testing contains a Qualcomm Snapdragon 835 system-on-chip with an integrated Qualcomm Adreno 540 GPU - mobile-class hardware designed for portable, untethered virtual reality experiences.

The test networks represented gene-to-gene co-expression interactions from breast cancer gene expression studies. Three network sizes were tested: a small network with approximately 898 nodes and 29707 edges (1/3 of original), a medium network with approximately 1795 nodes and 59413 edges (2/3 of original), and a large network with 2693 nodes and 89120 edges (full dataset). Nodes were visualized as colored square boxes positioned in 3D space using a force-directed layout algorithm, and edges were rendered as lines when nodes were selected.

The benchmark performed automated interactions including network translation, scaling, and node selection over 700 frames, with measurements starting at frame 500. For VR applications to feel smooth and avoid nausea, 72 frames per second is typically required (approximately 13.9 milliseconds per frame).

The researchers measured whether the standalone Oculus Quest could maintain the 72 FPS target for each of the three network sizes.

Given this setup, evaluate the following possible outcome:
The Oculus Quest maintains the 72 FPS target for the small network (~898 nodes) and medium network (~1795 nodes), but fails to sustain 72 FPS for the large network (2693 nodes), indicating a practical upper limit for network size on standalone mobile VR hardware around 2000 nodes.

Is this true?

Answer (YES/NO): NO